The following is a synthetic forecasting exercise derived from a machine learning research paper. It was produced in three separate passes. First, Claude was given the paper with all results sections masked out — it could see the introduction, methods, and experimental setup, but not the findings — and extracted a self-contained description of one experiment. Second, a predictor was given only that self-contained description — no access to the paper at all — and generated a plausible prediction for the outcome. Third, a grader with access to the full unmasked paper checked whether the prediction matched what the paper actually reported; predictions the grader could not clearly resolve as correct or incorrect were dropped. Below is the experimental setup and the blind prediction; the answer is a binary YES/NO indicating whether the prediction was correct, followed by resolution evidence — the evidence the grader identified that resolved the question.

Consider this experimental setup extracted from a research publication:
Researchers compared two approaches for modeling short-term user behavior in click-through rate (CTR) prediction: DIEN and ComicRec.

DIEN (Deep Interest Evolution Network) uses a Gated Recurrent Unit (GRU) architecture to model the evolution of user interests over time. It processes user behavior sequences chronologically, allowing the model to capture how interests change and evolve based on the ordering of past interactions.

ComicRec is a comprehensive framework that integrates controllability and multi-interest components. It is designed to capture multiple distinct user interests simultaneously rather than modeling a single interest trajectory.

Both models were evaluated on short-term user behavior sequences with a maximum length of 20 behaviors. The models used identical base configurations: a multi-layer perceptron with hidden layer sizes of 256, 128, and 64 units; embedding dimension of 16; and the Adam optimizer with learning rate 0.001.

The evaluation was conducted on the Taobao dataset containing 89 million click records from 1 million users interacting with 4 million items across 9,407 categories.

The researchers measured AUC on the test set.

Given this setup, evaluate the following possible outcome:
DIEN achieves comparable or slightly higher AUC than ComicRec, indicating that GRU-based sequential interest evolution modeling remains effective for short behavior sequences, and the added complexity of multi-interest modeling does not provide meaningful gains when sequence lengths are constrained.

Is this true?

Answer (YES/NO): YES